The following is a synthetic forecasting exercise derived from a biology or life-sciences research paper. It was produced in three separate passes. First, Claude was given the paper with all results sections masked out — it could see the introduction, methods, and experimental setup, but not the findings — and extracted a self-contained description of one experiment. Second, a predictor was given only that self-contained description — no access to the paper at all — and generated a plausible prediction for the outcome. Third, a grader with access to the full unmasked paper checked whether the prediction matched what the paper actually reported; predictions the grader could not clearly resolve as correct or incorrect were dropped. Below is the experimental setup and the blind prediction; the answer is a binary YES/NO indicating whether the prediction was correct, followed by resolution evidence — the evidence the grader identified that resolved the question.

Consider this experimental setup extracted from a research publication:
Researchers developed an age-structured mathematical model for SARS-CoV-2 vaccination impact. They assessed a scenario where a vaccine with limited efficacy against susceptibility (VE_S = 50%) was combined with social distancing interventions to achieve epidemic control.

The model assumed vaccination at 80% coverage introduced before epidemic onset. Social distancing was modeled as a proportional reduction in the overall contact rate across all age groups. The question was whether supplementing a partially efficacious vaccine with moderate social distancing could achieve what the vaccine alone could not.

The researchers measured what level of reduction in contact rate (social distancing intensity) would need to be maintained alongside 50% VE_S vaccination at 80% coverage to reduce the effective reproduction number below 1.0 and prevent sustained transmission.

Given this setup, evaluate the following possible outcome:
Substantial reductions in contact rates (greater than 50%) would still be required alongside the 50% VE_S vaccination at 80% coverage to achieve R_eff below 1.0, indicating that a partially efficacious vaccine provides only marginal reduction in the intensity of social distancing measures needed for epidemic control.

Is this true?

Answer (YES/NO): NO